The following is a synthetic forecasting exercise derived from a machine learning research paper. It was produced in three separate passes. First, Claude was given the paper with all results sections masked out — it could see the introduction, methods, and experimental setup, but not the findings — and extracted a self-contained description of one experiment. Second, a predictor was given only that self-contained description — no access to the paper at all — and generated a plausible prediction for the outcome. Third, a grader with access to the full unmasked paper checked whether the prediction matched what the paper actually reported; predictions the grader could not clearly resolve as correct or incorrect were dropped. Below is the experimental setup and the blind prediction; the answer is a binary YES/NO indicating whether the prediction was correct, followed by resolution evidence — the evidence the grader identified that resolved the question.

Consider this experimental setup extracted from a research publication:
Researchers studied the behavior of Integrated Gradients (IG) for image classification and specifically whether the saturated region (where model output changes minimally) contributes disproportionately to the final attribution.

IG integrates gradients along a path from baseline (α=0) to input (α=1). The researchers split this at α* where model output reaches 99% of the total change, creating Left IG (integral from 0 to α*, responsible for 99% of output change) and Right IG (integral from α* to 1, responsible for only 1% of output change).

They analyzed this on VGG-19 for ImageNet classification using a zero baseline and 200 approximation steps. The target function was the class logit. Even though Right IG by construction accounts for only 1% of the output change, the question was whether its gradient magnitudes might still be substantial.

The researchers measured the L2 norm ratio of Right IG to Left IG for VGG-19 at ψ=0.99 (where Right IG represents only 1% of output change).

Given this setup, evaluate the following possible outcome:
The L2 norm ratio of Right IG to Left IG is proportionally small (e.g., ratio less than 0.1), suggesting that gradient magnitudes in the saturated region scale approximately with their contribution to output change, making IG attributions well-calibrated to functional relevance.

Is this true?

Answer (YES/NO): NO